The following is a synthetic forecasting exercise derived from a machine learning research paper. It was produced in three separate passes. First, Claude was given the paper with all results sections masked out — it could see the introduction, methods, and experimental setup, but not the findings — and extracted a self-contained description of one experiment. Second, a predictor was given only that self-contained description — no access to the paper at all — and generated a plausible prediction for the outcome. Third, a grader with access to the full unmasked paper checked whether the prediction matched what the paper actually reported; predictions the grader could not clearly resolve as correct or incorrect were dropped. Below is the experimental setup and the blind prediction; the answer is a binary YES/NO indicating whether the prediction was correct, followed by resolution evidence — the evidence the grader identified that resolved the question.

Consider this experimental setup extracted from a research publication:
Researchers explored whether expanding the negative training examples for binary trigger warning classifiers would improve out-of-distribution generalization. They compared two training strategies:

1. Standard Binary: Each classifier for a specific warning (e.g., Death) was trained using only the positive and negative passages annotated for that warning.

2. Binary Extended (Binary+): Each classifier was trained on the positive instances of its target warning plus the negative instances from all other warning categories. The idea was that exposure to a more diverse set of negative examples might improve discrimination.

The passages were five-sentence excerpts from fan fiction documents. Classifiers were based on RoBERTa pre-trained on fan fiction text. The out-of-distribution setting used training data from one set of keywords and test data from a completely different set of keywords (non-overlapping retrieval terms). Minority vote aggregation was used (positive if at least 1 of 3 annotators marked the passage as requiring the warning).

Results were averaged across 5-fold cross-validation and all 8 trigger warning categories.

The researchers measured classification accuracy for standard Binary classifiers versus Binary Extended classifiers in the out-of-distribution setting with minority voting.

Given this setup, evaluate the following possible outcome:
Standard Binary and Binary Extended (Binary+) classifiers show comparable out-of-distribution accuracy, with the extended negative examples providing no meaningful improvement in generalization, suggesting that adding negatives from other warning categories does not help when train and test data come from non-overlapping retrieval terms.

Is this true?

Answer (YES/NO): YES